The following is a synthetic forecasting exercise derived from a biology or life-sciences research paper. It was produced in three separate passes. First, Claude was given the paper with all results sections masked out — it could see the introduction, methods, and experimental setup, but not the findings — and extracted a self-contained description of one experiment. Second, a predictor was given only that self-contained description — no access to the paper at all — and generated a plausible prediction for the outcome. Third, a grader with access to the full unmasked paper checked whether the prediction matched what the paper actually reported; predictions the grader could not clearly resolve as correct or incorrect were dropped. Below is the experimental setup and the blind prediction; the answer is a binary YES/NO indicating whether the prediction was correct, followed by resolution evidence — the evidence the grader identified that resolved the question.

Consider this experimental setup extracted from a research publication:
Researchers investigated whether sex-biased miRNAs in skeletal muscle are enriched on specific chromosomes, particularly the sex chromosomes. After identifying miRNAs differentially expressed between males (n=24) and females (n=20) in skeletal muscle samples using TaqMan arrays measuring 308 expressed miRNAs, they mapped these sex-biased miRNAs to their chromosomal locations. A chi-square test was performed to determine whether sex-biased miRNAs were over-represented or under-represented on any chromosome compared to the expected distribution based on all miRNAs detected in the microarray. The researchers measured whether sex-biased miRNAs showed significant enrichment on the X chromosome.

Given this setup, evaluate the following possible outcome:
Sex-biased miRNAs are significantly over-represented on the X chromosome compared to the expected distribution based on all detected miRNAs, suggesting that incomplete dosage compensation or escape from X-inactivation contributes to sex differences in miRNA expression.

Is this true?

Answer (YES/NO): NO